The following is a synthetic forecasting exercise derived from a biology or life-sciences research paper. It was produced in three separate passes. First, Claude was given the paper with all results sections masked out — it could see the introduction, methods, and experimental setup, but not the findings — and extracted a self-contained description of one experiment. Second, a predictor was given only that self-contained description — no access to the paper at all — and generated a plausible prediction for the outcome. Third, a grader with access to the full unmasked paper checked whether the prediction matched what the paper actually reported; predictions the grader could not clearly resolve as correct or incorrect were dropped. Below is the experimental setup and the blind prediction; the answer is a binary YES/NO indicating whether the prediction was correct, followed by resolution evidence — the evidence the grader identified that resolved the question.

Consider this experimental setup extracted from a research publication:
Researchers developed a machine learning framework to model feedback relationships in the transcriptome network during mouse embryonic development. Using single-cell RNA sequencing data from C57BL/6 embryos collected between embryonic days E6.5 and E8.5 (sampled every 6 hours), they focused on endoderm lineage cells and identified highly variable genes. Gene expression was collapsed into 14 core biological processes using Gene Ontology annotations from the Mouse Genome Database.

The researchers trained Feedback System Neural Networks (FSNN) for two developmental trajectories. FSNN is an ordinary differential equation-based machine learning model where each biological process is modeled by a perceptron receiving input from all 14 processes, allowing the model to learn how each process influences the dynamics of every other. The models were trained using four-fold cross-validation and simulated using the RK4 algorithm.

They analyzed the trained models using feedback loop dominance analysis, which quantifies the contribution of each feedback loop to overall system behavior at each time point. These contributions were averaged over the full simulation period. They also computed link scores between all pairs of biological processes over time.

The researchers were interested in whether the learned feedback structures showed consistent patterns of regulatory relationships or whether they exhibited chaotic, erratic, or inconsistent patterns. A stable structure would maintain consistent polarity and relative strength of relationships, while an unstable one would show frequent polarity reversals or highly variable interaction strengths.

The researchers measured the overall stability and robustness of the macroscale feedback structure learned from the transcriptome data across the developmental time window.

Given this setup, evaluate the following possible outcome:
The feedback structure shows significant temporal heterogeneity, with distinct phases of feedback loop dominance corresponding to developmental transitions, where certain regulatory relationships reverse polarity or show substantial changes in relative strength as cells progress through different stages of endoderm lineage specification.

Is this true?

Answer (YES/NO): NO